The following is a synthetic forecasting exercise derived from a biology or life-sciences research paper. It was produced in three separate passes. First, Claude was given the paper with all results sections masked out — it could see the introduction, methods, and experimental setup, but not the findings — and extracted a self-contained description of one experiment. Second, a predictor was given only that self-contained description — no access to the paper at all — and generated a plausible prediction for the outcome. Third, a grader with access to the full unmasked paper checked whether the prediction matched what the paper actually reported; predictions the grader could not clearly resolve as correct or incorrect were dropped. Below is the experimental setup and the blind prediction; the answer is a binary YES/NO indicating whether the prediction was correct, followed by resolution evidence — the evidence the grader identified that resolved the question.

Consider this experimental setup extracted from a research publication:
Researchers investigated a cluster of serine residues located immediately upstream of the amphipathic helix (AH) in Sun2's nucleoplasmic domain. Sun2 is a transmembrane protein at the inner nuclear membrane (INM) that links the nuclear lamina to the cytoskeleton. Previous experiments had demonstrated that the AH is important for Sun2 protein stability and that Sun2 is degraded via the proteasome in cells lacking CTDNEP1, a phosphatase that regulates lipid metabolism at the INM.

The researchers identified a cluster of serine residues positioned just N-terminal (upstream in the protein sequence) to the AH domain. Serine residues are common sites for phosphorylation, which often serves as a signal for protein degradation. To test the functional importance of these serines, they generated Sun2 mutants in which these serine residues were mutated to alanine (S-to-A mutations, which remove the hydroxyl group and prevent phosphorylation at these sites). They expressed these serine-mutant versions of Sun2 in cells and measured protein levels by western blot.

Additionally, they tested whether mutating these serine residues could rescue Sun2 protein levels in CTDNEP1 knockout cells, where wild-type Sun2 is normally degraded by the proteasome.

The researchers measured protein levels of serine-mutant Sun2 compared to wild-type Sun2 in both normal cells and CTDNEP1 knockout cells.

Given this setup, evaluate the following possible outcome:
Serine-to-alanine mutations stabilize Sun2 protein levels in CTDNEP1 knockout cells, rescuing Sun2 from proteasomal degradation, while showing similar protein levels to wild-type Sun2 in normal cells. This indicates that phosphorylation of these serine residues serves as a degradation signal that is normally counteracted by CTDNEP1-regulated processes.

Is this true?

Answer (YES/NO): NO